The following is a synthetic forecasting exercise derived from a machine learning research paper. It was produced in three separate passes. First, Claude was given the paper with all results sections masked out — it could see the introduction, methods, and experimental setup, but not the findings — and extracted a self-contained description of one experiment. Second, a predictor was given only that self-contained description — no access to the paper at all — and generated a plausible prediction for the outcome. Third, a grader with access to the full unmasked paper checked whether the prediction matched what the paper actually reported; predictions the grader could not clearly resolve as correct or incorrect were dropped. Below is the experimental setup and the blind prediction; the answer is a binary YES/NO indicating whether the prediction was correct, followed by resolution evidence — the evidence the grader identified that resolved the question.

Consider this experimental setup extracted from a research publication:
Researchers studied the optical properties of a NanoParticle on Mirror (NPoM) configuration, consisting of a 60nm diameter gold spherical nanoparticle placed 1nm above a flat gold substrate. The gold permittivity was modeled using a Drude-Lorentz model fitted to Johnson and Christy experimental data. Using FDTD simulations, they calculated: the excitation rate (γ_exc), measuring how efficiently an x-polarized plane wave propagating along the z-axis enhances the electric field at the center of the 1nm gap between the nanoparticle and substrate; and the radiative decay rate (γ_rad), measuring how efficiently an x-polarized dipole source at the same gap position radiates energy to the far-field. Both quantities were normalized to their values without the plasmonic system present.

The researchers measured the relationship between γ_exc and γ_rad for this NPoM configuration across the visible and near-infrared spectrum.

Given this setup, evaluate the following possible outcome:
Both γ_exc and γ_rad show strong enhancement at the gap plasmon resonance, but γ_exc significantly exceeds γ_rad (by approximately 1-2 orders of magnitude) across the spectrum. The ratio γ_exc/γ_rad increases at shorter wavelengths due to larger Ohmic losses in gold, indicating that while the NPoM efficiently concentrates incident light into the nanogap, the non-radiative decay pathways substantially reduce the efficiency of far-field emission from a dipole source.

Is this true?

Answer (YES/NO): NO